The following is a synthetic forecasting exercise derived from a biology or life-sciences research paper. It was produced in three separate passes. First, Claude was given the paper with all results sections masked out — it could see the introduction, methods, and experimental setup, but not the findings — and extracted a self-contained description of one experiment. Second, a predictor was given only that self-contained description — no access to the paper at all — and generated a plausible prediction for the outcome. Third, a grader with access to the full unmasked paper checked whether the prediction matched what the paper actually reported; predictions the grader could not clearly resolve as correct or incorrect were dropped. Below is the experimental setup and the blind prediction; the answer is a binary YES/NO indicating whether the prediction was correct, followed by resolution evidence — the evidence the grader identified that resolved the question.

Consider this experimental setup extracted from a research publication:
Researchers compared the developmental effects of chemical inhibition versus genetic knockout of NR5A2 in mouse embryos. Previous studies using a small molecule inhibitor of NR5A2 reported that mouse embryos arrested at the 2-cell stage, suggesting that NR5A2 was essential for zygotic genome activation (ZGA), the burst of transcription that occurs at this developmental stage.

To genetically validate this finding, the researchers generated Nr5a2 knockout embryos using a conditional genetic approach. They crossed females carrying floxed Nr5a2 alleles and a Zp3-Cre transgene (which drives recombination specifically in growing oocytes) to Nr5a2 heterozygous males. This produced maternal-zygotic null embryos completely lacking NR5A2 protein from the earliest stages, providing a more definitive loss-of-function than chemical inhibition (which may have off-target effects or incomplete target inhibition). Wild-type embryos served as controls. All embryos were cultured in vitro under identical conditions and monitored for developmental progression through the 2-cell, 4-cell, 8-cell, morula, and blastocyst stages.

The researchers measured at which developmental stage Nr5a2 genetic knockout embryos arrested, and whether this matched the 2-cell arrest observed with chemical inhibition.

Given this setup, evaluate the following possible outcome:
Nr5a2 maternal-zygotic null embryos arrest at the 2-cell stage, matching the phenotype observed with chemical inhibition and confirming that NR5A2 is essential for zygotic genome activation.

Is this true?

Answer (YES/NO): NO